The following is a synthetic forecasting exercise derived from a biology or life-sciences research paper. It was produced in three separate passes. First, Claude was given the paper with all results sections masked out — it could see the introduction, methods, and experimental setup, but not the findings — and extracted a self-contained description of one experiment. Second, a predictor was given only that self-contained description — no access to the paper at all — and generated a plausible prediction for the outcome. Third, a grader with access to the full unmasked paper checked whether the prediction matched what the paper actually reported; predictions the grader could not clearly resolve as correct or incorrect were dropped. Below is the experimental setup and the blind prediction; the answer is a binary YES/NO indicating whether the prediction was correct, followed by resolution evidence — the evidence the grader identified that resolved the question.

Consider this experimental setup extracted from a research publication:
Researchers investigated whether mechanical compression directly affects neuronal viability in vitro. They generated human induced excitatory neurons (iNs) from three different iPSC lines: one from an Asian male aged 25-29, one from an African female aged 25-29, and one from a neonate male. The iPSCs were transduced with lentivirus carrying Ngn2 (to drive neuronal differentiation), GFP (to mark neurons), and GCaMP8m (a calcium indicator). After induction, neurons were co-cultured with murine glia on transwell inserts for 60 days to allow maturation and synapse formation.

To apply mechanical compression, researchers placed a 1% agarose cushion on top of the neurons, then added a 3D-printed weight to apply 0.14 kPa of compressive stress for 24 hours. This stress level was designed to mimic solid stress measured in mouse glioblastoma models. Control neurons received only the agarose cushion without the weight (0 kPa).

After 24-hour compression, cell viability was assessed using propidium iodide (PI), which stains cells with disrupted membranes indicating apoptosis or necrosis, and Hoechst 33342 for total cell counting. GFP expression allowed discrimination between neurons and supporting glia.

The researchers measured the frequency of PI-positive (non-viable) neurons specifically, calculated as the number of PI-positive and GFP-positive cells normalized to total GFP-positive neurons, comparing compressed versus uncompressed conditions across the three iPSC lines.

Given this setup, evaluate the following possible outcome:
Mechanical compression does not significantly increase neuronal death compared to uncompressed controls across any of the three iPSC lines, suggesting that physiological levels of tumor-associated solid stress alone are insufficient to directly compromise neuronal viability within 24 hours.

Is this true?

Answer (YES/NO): NO